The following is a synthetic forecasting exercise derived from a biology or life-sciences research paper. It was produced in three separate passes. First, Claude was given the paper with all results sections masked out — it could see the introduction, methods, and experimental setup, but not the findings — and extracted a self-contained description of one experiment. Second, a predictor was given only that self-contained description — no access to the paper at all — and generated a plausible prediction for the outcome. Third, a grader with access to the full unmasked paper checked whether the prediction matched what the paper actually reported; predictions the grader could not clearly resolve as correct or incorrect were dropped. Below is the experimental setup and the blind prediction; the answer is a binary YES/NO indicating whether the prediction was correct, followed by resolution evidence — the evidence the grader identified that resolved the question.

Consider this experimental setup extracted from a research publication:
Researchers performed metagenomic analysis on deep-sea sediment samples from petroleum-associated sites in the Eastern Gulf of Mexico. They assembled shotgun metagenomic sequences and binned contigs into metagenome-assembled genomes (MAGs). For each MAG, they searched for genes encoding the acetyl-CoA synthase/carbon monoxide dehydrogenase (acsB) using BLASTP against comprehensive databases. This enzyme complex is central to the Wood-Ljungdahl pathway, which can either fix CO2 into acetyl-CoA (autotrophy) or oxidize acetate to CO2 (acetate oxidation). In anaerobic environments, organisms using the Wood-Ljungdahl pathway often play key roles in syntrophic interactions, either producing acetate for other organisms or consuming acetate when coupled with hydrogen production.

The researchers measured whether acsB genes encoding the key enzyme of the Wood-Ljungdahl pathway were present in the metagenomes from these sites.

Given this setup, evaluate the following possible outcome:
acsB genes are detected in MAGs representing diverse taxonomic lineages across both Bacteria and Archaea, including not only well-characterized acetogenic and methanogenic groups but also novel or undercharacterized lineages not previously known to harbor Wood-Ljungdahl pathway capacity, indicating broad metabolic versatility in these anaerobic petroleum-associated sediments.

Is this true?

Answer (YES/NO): NO